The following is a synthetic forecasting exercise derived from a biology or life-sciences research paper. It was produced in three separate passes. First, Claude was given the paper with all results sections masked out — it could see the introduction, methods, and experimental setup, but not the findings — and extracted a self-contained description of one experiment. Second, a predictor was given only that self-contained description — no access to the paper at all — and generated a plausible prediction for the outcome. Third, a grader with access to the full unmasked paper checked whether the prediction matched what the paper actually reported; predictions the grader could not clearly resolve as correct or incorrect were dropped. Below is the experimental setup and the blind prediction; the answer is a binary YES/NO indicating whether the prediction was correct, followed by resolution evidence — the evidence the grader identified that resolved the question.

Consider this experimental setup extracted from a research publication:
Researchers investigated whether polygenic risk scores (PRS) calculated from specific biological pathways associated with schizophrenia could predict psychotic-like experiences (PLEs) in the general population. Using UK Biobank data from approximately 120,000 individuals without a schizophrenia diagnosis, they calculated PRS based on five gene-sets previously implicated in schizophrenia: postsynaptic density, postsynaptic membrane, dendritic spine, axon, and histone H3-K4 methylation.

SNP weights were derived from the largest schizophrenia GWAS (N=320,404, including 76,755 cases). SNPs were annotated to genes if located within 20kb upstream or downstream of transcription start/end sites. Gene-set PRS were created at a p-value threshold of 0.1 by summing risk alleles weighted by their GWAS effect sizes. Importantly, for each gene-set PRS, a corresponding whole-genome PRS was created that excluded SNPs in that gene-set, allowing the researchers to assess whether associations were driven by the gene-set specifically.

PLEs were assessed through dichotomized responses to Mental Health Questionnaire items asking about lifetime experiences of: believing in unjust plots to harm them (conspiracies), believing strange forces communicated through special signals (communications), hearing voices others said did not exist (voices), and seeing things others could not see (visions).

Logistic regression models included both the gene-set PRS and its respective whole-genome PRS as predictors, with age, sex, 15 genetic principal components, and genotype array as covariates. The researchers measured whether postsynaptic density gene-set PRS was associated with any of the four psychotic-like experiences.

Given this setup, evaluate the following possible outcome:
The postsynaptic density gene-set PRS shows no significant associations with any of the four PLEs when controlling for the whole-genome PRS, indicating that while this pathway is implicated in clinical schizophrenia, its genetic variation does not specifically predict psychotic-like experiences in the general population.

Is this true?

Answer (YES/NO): NO